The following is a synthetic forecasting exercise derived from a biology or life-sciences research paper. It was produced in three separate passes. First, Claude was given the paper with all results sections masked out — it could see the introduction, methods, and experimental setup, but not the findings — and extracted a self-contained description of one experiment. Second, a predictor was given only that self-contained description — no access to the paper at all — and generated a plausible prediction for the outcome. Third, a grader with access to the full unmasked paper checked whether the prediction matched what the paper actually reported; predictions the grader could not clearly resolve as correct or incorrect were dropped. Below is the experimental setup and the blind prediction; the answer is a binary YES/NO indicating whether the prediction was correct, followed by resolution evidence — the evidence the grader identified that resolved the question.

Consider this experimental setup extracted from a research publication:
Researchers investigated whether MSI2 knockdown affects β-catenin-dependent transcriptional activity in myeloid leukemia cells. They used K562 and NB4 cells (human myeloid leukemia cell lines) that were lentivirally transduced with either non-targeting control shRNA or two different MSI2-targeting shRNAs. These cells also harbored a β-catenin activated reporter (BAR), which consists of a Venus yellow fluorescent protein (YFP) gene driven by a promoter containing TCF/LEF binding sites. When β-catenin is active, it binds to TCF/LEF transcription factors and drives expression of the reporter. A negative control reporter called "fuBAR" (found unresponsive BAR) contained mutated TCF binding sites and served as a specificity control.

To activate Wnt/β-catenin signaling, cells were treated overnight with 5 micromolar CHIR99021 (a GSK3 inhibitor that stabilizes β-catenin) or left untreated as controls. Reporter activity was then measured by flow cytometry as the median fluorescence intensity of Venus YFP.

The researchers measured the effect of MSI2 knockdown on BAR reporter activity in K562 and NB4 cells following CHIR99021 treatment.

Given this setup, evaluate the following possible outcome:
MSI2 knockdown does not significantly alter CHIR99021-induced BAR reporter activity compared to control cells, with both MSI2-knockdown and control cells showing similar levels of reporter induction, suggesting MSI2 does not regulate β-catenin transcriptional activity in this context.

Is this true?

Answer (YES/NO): NO